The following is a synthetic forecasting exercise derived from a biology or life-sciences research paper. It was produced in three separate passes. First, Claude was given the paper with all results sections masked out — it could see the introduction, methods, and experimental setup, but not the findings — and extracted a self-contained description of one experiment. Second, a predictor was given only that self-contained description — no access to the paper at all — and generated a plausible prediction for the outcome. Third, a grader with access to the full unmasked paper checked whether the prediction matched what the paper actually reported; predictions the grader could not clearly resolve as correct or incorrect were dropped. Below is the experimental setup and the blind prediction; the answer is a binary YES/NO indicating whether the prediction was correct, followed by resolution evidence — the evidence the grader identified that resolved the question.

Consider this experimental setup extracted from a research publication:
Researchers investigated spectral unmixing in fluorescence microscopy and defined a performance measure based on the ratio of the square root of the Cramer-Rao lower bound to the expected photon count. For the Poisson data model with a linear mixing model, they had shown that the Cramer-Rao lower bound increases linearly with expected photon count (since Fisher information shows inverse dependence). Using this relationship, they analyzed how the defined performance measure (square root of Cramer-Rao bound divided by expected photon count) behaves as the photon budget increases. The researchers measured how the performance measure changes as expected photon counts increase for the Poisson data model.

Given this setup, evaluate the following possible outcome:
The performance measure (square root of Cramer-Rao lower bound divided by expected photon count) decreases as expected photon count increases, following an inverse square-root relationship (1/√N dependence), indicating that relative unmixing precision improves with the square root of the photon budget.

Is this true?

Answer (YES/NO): YES